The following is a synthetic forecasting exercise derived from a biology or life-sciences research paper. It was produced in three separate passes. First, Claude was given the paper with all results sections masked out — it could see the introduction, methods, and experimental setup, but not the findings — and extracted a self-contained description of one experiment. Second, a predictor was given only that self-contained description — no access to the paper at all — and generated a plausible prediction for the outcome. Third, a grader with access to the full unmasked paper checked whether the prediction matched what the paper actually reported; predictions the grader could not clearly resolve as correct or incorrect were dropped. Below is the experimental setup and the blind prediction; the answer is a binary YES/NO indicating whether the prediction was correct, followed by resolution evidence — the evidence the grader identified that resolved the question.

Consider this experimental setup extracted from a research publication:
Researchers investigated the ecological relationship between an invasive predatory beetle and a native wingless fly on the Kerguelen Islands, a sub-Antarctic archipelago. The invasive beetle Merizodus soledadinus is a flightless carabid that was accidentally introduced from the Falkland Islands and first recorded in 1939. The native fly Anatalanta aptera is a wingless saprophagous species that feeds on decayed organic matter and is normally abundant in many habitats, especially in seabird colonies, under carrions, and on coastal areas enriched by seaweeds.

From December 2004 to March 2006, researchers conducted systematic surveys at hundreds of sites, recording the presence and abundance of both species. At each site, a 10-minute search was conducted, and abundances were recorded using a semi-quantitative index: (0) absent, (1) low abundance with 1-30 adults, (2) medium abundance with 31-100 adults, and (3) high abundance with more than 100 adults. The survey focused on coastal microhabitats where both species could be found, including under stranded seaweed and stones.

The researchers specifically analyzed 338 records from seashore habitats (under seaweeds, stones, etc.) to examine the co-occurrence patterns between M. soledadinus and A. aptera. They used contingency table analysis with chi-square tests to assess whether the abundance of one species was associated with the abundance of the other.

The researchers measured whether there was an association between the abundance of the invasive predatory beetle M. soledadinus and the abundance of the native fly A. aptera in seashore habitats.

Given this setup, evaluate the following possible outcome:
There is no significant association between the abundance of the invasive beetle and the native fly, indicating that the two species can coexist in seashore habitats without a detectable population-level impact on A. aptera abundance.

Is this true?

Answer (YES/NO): NO